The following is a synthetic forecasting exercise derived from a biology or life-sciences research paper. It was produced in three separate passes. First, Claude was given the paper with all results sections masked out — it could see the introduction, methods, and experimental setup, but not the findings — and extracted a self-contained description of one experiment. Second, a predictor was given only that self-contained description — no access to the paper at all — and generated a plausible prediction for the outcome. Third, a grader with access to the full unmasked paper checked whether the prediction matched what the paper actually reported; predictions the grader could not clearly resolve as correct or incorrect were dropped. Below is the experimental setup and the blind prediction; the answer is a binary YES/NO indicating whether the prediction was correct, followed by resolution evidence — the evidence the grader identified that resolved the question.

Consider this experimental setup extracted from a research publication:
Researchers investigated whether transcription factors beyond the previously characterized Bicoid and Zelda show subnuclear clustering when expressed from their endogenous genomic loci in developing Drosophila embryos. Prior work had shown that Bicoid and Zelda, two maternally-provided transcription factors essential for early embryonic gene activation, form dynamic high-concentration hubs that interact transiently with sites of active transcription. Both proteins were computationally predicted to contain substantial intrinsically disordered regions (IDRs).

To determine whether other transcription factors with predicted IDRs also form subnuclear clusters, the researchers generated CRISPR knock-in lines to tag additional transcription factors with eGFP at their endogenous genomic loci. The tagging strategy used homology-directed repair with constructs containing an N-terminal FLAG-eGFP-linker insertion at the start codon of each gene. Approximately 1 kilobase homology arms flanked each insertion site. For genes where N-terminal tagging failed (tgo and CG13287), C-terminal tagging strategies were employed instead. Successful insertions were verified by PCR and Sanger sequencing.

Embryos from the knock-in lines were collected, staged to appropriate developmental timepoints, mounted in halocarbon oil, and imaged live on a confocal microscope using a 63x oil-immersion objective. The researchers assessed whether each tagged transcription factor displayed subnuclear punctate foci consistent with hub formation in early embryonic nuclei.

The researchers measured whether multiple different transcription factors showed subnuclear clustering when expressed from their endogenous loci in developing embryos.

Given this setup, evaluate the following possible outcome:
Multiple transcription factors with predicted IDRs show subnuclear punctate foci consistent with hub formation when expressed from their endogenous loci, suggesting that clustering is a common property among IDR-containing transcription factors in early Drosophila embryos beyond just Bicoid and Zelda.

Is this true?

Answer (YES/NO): NO